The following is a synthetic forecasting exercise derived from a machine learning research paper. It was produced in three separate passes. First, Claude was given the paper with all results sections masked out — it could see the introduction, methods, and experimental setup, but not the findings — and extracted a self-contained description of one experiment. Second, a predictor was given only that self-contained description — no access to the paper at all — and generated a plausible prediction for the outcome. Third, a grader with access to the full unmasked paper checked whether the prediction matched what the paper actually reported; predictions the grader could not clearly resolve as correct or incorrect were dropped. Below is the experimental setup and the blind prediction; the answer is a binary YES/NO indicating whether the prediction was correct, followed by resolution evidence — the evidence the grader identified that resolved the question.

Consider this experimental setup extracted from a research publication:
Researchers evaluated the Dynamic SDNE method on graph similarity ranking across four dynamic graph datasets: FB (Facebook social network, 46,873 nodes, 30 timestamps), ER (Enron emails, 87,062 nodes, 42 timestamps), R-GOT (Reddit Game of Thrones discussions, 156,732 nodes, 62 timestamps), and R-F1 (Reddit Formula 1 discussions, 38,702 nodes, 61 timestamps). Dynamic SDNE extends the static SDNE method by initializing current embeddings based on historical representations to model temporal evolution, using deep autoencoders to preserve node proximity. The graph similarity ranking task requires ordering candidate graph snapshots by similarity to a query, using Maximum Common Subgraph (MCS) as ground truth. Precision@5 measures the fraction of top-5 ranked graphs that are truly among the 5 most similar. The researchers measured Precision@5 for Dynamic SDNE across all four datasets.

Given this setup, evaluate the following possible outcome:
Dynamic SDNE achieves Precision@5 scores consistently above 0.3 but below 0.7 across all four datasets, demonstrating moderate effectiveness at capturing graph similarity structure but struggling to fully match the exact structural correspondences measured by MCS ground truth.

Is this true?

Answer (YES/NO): NO